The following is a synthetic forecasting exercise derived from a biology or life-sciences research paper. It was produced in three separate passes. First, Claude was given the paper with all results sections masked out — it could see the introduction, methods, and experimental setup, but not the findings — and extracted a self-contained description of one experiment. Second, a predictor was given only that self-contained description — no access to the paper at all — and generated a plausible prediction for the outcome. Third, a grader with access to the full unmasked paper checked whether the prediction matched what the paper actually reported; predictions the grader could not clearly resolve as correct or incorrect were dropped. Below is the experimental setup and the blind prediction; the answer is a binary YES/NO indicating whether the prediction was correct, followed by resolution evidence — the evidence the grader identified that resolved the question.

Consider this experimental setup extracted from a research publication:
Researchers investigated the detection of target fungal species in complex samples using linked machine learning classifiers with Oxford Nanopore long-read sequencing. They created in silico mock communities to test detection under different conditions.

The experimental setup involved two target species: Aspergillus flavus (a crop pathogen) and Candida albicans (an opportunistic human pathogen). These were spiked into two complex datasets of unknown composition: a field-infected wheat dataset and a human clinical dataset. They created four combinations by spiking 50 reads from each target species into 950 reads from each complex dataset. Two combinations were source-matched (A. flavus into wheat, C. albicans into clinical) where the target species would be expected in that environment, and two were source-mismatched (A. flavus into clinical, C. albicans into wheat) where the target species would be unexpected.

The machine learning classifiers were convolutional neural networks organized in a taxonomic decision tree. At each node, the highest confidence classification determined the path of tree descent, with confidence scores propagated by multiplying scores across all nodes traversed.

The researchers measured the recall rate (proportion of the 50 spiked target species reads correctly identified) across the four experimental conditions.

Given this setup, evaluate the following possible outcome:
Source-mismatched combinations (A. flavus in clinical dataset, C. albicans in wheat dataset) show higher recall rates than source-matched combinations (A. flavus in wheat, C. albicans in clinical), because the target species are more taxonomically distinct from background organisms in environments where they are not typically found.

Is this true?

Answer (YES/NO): NO